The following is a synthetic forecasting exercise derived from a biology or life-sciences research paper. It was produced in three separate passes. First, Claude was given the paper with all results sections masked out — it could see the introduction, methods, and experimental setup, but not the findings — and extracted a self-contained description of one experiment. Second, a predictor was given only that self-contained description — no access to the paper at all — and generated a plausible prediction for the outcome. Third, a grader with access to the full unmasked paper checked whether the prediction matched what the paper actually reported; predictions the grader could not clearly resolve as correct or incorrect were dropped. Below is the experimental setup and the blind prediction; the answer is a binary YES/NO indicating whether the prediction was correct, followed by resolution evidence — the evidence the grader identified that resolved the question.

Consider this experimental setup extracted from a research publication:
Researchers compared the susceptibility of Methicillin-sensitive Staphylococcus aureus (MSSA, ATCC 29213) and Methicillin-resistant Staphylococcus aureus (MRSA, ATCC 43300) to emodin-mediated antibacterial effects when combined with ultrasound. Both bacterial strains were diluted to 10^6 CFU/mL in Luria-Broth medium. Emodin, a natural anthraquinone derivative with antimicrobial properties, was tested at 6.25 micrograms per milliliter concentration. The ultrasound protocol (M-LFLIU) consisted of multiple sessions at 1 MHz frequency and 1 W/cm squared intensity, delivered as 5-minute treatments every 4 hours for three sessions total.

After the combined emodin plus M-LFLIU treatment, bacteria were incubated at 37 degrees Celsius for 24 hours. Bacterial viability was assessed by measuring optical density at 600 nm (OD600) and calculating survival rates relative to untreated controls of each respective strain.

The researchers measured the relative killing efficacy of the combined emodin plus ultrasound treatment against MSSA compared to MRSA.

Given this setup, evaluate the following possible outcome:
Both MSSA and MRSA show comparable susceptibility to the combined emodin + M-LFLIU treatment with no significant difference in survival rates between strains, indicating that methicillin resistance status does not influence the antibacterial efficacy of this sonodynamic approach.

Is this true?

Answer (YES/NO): YES